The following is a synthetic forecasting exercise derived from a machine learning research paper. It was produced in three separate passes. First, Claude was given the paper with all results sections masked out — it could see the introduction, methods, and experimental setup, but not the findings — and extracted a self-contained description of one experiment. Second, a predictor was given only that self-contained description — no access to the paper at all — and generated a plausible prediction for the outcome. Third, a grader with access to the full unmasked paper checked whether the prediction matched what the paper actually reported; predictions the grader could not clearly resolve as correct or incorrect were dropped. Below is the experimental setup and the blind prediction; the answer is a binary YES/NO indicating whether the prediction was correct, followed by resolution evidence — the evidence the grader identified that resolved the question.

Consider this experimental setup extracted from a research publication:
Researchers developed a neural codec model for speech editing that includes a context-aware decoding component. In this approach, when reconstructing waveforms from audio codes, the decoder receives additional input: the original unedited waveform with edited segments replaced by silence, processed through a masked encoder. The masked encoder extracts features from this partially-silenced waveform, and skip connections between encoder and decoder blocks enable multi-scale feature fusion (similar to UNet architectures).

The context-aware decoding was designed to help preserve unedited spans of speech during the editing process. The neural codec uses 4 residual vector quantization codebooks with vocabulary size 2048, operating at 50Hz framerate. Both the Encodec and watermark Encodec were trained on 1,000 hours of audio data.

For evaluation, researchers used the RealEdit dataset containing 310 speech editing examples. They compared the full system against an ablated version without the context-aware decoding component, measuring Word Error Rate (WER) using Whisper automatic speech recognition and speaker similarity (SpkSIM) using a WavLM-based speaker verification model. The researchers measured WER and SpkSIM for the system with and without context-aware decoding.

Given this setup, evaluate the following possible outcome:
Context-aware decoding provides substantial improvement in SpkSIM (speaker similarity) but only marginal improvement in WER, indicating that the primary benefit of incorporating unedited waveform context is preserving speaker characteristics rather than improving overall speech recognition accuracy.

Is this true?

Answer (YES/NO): NO